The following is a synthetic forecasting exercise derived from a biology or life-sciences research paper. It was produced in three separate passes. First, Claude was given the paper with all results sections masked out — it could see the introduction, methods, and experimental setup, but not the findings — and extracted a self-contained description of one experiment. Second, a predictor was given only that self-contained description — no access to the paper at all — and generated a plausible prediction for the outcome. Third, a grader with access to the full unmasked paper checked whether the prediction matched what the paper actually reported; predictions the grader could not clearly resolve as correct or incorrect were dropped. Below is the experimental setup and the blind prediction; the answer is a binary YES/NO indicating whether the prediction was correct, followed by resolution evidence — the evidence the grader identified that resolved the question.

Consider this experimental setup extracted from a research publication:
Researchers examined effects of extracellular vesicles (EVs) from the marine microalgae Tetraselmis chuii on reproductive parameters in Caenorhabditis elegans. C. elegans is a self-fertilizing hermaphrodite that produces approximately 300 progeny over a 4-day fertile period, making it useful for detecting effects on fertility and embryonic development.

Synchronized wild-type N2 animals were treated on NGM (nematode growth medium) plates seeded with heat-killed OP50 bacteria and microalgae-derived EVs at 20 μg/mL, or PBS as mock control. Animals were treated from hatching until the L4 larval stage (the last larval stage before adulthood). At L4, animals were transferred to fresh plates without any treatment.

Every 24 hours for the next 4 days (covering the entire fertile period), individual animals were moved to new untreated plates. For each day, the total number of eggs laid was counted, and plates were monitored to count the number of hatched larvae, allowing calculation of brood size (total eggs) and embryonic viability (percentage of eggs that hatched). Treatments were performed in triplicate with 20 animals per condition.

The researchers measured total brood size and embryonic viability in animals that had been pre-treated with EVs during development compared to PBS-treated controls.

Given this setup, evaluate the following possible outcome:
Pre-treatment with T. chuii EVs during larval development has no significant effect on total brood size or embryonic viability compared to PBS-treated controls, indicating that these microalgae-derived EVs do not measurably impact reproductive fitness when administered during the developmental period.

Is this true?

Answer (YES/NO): YES